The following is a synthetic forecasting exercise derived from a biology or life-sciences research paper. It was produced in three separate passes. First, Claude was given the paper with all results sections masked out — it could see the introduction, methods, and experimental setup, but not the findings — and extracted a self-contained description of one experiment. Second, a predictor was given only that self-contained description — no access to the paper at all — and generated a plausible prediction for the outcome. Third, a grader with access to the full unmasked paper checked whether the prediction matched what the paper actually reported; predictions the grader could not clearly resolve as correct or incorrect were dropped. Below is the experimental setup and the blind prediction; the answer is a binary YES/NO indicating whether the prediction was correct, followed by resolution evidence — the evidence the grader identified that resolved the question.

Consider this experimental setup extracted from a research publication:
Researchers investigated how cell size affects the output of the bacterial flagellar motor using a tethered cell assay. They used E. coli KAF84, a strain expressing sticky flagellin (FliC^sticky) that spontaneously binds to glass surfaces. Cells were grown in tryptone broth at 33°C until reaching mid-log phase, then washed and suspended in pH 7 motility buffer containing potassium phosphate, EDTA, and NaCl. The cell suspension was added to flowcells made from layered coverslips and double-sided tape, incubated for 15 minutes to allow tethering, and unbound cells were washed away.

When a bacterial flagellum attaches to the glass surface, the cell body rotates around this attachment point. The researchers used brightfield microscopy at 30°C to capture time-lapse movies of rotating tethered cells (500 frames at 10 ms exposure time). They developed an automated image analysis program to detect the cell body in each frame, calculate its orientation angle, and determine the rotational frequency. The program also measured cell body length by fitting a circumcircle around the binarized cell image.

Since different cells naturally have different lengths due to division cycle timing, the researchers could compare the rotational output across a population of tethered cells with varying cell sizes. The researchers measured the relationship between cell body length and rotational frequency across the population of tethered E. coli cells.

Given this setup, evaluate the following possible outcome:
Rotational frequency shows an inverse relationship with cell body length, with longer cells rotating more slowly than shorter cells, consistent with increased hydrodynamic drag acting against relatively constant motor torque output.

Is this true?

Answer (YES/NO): YES